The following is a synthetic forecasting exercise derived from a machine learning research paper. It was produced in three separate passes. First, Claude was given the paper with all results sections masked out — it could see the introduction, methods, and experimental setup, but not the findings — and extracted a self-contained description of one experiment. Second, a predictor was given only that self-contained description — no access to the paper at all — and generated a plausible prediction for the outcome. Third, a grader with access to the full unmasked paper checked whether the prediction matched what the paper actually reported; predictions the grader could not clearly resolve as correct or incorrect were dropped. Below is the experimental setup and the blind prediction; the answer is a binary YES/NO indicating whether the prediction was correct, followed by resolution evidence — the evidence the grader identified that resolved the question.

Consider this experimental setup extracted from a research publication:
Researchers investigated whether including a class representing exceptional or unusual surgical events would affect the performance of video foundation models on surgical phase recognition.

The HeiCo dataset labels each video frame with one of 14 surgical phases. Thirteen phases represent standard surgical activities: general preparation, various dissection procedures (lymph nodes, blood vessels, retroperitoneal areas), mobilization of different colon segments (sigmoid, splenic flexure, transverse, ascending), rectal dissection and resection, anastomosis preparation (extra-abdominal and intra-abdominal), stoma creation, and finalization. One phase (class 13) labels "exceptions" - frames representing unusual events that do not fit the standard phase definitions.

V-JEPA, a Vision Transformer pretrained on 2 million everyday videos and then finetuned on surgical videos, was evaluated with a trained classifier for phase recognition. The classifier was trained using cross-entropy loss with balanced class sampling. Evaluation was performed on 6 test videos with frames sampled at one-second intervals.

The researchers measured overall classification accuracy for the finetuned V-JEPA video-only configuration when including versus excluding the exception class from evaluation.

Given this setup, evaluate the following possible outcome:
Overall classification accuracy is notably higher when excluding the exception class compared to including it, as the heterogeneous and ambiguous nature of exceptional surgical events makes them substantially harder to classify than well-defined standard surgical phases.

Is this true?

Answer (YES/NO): NO